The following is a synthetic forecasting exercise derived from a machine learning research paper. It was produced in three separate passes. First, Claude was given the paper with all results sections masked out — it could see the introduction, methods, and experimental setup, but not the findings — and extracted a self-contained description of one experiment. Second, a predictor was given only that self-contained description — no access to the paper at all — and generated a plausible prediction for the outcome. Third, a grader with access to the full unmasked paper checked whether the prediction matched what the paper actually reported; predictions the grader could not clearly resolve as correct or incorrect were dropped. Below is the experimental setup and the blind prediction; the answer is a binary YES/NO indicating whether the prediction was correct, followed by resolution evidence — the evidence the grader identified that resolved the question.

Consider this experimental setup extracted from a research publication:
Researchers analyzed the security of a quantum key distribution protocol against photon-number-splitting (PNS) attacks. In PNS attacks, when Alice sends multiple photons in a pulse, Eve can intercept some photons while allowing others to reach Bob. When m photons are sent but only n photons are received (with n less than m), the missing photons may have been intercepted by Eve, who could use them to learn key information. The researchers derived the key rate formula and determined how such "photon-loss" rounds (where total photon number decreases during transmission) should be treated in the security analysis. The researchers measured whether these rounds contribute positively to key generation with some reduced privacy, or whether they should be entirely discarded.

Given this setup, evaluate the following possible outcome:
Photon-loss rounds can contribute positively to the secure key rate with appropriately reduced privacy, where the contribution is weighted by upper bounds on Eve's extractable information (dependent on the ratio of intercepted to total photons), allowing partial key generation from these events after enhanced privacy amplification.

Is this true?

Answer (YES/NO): NO